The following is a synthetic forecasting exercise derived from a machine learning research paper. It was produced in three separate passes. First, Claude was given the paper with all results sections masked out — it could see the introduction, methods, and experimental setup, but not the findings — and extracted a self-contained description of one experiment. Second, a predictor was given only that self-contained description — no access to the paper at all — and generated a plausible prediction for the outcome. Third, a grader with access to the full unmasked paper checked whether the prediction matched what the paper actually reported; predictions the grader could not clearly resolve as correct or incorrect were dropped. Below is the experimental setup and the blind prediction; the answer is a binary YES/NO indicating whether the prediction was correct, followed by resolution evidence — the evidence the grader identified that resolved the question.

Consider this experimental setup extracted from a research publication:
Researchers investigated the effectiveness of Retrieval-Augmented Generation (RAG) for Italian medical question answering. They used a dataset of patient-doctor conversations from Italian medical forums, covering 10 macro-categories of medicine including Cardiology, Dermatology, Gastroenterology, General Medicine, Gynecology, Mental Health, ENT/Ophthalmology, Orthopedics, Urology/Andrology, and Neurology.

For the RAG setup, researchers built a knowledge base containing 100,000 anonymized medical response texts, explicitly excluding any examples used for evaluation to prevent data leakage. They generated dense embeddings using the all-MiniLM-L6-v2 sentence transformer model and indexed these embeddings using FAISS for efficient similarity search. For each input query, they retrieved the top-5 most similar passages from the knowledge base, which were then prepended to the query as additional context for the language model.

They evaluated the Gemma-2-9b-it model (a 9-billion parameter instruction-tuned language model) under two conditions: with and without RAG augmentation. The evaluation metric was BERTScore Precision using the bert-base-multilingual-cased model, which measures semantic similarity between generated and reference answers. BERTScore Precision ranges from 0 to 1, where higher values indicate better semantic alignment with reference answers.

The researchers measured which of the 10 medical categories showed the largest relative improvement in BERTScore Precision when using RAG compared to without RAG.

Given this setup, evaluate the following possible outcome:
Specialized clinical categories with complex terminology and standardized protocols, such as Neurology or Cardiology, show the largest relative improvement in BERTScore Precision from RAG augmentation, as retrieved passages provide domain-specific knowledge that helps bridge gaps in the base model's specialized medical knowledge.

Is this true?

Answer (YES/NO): YES